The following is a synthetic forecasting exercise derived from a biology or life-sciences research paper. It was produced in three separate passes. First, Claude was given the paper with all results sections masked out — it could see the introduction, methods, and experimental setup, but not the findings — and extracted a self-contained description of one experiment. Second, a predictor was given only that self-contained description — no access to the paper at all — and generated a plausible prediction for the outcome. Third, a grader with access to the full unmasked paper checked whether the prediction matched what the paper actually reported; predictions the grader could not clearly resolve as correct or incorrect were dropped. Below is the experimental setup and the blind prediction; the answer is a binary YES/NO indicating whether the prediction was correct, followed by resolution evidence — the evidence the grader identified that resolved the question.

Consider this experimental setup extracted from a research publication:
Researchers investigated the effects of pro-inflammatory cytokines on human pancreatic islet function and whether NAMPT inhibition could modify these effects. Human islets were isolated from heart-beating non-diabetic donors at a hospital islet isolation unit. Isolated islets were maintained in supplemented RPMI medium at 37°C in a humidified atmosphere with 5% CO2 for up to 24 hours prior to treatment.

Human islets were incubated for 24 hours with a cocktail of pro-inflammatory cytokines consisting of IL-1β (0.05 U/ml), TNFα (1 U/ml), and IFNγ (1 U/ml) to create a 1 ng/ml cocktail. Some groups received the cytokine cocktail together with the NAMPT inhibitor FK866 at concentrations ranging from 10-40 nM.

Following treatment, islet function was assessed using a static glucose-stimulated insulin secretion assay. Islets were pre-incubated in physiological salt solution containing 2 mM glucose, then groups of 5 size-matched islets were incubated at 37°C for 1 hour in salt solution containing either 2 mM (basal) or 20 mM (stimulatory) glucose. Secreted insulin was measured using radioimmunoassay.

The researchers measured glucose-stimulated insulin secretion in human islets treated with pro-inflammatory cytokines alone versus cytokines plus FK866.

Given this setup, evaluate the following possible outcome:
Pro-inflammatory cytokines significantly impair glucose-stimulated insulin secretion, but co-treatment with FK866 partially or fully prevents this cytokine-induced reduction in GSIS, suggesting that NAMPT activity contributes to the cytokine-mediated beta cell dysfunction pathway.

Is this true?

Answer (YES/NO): YES